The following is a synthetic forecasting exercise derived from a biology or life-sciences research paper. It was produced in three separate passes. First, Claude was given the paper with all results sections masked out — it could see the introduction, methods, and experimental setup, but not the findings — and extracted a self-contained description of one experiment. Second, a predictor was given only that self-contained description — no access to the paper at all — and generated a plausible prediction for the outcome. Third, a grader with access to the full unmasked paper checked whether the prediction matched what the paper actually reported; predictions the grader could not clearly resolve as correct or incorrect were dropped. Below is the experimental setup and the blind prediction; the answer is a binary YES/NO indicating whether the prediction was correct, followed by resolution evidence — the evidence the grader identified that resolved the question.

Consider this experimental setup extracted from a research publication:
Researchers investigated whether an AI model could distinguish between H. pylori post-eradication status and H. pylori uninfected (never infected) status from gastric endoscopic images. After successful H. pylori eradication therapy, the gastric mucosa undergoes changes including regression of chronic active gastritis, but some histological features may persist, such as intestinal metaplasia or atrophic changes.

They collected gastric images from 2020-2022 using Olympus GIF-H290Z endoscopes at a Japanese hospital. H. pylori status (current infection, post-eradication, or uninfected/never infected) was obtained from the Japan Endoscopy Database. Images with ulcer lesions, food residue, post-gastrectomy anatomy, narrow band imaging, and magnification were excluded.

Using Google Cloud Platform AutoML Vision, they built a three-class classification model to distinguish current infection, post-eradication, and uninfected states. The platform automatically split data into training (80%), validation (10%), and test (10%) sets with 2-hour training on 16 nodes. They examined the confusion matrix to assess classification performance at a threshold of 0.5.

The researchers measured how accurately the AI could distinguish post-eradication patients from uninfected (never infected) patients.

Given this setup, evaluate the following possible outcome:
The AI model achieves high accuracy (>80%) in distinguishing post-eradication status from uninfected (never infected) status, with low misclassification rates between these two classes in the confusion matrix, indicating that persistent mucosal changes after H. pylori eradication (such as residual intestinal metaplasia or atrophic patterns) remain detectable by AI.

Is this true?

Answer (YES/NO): NO